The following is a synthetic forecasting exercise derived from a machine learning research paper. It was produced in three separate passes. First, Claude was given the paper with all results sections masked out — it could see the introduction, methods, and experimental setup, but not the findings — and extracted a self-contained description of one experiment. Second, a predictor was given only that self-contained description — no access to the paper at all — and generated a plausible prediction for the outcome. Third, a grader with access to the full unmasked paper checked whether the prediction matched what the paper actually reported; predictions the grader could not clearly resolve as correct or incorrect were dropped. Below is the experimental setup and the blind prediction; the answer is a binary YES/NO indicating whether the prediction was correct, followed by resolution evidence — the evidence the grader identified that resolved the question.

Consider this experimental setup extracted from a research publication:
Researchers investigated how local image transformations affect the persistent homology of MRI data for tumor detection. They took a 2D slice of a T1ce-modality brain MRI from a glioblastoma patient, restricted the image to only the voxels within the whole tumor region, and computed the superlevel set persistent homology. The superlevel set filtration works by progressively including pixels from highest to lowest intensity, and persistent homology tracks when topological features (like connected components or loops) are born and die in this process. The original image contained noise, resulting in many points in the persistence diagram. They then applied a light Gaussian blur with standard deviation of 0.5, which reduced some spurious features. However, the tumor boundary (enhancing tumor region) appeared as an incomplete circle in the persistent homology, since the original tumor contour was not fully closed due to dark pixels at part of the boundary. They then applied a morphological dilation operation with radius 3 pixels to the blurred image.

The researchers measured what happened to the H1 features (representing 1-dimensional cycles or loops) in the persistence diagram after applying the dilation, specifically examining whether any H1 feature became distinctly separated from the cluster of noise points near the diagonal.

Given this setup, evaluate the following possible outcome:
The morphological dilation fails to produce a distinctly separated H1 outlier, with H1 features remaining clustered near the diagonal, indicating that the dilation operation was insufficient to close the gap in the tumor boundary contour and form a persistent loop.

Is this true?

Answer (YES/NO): NO